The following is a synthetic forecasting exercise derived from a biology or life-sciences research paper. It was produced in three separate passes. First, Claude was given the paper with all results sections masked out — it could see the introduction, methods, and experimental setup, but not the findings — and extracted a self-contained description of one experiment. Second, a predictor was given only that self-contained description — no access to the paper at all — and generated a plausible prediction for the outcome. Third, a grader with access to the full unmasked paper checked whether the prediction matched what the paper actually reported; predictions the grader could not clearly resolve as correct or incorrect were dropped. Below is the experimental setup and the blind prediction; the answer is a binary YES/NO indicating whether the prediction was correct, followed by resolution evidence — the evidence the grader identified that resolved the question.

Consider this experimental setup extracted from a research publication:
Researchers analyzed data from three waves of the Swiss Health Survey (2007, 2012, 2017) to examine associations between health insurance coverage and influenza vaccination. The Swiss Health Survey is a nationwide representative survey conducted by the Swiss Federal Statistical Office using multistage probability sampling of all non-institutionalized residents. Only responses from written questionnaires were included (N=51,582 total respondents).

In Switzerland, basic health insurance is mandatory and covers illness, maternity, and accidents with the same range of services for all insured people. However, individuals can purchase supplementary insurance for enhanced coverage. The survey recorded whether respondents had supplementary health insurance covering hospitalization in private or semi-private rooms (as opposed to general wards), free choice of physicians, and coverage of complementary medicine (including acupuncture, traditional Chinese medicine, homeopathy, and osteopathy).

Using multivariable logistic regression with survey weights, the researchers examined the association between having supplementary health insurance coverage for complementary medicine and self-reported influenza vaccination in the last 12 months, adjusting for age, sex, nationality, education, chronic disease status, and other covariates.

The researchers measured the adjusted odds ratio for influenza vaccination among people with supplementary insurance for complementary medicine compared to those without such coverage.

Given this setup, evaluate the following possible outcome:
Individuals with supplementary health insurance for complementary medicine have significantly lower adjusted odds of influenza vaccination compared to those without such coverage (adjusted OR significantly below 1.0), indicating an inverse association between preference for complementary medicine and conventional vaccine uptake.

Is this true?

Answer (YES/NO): YES